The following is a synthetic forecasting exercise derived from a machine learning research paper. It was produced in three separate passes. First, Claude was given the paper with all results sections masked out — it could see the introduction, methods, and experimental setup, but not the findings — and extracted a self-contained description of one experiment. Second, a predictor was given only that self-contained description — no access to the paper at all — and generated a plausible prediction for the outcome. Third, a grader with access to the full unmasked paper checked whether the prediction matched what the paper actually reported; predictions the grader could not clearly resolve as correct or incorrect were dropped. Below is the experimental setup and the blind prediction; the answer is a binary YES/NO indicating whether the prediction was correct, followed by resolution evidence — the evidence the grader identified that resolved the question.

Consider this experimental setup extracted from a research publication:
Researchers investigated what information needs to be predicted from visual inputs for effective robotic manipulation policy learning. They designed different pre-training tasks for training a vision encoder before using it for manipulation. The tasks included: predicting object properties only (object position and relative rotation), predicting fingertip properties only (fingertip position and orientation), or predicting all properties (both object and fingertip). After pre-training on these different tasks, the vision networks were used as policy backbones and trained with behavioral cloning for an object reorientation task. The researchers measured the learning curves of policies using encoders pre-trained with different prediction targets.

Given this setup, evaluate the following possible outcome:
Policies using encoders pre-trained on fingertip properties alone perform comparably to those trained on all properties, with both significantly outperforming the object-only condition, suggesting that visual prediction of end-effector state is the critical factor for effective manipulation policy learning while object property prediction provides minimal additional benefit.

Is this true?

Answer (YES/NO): NO